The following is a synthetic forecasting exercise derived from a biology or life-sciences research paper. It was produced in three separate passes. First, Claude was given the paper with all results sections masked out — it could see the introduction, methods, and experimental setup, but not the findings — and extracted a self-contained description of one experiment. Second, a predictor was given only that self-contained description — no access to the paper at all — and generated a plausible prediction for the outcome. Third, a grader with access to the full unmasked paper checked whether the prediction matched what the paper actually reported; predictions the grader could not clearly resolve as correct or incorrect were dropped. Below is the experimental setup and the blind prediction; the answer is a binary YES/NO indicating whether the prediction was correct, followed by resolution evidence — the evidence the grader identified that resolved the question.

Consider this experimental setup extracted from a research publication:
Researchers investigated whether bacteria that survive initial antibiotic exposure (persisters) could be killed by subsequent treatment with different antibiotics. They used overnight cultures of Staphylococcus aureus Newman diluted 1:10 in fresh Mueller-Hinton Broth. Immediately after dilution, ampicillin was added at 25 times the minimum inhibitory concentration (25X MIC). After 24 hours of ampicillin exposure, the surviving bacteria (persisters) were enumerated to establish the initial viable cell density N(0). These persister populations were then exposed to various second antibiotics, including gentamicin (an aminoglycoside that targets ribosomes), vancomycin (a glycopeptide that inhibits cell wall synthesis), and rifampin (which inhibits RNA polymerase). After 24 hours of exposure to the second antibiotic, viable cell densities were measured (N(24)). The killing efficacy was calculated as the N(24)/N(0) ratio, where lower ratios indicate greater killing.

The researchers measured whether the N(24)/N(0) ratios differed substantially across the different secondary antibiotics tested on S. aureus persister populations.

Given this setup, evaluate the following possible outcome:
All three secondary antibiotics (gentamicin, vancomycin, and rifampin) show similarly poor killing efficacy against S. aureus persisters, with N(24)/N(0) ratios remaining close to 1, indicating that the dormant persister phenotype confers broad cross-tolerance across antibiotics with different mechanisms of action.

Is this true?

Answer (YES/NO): NO